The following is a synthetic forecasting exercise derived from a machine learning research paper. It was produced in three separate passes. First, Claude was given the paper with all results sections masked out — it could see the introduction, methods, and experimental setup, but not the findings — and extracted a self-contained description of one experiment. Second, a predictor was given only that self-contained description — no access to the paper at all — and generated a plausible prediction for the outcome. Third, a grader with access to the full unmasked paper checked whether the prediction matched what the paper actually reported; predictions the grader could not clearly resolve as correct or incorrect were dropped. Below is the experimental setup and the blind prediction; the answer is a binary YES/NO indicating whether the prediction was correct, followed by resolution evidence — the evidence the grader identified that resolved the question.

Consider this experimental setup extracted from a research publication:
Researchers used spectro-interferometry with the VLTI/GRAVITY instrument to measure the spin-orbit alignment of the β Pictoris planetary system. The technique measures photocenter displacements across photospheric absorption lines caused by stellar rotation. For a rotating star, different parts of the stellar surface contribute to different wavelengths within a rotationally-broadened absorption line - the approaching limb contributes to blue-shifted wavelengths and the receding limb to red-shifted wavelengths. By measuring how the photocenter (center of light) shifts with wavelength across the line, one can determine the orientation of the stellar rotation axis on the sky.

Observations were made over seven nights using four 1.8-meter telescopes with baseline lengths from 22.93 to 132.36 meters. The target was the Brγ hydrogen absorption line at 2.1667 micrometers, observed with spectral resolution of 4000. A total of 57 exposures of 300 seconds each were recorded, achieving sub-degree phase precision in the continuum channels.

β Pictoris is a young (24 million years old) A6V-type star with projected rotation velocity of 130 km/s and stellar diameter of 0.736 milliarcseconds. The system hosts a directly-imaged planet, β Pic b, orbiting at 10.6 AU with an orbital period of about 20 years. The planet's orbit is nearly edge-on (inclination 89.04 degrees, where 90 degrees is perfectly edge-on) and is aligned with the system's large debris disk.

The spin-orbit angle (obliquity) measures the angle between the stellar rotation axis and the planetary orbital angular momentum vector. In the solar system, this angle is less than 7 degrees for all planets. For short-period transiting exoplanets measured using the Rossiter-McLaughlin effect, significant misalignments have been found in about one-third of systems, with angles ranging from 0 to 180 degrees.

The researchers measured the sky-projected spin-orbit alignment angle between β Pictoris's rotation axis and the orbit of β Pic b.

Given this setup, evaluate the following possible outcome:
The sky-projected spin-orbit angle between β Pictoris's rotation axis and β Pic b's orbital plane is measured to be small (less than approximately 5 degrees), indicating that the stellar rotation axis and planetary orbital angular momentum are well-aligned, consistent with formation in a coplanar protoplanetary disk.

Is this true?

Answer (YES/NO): YES